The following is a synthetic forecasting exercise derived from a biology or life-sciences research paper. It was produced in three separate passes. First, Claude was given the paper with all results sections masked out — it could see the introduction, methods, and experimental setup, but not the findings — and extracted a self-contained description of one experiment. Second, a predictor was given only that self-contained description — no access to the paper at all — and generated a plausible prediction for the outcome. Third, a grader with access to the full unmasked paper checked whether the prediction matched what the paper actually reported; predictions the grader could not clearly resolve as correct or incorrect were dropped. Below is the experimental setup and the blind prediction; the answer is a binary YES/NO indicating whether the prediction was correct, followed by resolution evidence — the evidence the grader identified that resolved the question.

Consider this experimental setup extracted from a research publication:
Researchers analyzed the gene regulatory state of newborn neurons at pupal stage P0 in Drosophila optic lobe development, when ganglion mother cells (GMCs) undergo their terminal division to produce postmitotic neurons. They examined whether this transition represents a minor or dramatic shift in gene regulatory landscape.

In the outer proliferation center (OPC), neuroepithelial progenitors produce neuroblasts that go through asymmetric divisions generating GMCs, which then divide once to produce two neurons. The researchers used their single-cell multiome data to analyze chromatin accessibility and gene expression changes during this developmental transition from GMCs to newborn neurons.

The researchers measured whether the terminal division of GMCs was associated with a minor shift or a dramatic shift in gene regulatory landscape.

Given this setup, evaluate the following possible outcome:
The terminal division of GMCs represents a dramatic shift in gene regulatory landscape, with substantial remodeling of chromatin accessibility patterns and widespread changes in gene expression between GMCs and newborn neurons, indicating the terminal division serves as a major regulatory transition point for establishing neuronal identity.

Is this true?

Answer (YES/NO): YES